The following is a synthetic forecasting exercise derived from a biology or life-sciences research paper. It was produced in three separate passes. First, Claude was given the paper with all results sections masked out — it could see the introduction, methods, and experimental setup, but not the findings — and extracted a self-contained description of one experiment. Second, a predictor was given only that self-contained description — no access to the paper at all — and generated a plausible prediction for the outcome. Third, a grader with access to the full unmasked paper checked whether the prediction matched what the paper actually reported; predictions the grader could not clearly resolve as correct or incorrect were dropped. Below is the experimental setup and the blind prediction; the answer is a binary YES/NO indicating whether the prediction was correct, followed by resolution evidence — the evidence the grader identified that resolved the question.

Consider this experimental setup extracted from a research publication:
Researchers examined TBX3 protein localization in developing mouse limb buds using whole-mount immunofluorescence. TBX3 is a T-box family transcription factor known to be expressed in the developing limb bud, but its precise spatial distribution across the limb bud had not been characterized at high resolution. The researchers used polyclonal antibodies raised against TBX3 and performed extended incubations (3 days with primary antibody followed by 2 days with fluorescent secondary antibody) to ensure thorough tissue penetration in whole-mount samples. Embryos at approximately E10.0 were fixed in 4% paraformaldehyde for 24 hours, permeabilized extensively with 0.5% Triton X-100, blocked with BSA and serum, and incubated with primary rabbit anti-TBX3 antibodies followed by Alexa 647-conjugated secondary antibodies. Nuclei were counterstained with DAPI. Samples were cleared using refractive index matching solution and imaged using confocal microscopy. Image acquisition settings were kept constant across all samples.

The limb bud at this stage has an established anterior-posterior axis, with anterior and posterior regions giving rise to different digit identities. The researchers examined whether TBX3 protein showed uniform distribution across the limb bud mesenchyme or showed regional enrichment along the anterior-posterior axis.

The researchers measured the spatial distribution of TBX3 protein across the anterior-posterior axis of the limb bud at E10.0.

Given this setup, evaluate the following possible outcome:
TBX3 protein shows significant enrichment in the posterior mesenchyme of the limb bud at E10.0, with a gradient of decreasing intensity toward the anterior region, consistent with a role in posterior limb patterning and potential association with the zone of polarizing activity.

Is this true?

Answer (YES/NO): NO